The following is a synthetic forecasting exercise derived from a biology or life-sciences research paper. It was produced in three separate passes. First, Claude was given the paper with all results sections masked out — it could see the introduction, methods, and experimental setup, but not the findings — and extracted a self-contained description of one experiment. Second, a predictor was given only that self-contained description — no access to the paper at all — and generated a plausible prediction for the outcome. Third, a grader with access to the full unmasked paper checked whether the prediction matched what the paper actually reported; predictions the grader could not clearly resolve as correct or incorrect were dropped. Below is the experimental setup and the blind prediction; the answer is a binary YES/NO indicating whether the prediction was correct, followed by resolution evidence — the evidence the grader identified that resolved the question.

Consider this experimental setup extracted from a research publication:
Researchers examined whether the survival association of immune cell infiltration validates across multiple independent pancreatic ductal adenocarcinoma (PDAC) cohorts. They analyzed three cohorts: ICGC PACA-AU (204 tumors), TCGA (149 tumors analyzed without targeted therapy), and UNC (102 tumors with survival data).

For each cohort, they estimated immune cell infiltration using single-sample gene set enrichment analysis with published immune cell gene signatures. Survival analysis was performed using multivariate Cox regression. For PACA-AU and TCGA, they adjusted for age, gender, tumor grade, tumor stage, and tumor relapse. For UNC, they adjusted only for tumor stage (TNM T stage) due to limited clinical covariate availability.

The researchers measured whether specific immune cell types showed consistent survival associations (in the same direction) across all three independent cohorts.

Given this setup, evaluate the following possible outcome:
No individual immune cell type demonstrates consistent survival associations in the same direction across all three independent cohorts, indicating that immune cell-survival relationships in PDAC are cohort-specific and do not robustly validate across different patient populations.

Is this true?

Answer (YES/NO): NO